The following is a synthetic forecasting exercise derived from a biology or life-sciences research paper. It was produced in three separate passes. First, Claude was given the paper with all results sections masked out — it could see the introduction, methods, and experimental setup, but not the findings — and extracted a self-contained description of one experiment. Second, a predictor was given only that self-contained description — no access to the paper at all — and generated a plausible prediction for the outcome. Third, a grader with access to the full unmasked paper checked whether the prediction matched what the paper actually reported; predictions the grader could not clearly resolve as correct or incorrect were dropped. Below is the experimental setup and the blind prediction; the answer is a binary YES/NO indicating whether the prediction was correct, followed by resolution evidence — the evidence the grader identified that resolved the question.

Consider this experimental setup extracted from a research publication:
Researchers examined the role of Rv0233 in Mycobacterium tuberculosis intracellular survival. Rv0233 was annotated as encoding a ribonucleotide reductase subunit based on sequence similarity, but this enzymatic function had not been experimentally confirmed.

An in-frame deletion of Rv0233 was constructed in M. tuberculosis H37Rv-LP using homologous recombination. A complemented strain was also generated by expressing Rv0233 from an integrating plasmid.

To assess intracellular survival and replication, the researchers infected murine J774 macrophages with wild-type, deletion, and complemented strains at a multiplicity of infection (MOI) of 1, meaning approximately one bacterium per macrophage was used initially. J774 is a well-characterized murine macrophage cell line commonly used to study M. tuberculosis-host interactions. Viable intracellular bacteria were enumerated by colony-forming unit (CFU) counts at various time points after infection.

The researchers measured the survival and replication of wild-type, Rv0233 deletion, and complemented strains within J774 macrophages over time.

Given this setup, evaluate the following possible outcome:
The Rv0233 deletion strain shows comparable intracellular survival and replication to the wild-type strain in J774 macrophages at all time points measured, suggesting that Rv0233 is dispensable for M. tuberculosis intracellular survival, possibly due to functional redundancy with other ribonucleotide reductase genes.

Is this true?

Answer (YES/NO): YES